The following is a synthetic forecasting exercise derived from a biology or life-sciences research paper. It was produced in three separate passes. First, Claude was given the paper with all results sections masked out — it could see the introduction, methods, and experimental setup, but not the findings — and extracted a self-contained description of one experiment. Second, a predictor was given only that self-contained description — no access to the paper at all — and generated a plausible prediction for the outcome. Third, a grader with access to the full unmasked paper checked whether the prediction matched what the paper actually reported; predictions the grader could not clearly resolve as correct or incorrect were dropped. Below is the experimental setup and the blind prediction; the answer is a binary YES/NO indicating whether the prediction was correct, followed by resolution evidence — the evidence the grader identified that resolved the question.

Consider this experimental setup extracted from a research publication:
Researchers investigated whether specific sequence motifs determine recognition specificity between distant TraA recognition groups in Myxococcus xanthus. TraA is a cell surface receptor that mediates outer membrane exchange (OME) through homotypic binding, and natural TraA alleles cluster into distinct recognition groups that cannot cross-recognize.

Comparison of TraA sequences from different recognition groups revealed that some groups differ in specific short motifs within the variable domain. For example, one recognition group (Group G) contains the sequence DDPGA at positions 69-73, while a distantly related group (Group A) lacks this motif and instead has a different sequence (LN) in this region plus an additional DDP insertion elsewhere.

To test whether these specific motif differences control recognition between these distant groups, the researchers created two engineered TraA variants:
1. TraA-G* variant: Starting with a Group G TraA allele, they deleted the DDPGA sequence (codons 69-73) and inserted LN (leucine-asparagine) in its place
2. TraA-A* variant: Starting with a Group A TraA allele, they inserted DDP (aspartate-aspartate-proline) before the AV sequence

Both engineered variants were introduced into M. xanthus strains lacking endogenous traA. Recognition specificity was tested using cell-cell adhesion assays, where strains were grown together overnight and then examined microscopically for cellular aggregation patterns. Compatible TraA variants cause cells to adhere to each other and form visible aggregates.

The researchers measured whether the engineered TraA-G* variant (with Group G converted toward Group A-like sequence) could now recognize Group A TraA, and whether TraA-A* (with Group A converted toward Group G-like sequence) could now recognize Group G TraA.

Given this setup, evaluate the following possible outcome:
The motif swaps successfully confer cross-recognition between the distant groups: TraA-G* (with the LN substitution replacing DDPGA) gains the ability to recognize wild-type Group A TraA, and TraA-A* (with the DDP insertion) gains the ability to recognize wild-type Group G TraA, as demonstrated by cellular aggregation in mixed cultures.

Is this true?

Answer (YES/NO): YES